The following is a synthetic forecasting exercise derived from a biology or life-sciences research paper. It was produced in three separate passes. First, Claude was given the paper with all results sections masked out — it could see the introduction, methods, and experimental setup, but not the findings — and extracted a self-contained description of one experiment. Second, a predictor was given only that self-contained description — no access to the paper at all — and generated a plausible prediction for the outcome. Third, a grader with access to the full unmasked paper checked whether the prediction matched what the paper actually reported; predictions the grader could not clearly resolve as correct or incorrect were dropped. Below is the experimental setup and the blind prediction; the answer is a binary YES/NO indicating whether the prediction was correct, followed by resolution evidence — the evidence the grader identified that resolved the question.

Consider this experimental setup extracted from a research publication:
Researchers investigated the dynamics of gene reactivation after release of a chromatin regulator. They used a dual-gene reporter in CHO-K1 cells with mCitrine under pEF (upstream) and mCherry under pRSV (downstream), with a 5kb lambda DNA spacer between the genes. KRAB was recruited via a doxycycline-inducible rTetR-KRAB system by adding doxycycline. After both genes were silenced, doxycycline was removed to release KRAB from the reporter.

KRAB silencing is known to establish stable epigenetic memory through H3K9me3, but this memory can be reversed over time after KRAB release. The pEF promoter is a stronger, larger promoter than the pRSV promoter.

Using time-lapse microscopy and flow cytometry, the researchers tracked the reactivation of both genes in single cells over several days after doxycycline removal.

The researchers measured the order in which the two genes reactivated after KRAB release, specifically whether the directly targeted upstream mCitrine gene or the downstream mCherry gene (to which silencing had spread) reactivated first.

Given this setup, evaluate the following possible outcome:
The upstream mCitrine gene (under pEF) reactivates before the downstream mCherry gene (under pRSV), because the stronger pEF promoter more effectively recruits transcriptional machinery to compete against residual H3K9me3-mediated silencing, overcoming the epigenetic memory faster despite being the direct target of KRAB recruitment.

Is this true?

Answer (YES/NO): YES